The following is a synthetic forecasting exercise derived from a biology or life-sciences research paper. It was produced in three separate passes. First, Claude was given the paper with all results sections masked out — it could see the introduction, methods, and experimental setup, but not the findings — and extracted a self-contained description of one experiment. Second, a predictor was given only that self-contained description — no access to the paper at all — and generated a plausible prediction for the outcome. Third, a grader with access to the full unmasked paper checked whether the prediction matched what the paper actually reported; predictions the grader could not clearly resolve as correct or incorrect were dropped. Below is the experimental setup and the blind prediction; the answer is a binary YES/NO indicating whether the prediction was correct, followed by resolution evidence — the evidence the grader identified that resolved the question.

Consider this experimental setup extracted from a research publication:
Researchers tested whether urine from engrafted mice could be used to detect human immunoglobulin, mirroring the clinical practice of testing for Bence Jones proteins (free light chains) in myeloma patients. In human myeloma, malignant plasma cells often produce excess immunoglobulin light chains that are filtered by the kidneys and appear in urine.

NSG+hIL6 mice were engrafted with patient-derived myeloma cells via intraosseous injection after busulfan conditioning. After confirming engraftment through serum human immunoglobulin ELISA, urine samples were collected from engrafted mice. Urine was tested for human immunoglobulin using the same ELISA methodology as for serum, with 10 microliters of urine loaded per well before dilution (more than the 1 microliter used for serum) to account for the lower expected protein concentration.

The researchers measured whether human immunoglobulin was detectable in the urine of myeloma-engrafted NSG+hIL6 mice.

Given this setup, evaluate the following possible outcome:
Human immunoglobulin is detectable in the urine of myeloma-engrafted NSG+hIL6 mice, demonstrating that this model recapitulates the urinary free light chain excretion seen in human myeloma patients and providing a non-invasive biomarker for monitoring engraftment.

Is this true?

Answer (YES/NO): YES